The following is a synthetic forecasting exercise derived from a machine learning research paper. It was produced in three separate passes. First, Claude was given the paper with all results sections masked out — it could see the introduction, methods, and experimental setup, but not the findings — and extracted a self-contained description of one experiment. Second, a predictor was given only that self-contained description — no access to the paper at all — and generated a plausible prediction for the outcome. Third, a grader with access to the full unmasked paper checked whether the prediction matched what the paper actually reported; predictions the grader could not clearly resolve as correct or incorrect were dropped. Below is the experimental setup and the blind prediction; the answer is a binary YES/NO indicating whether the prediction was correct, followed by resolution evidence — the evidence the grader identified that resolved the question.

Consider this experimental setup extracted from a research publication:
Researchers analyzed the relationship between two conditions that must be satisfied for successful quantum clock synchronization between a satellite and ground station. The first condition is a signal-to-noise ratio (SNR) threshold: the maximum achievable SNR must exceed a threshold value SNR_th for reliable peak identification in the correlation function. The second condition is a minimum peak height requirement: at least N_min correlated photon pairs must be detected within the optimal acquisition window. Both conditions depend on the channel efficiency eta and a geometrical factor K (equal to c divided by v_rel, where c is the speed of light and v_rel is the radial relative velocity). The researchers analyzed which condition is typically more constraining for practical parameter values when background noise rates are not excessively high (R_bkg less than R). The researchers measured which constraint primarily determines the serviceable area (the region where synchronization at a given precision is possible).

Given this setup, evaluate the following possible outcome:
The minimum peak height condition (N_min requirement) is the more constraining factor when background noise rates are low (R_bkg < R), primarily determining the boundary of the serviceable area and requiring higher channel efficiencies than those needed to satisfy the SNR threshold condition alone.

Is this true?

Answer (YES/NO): YES